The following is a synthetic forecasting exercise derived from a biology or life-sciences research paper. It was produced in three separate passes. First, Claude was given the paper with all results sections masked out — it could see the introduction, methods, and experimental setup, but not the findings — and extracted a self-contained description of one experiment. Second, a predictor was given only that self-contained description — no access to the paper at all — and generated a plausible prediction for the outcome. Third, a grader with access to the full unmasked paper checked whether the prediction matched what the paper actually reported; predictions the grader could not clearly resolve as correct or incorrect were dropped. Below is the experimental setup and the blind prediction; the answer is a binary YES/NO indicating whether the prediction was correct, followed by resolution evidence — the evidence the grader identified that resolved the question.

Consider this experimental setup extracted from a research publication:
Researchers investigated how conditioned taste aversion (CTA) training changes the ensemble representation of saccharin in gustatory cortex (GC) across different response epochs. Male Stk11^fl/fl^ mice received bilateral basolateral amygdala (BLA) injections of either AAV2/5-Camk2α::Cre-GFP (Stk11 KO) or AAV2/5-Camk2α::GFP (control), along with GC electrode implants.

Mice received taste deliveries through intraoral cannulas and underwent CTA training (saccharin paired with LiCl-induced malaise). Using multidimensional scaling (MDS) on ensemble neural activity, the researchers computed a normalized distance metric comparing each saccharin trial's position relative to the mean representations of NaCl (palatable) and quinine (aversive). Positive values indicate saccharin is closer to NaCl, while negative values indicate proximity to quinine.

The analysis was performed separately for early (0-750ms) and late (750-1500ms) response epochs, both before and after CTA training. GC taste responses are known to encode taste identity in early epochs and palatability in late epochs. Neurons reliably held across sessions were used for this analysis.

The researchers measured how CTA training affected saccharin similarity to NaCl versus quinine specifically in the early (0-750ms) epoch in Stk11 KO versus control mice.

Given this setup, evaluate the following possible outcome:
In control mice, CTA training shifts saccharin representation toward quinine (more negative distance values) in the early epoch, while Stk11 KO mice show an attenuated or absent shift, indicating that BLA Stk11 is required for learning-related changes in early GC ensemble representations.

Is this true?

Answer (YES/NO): NO